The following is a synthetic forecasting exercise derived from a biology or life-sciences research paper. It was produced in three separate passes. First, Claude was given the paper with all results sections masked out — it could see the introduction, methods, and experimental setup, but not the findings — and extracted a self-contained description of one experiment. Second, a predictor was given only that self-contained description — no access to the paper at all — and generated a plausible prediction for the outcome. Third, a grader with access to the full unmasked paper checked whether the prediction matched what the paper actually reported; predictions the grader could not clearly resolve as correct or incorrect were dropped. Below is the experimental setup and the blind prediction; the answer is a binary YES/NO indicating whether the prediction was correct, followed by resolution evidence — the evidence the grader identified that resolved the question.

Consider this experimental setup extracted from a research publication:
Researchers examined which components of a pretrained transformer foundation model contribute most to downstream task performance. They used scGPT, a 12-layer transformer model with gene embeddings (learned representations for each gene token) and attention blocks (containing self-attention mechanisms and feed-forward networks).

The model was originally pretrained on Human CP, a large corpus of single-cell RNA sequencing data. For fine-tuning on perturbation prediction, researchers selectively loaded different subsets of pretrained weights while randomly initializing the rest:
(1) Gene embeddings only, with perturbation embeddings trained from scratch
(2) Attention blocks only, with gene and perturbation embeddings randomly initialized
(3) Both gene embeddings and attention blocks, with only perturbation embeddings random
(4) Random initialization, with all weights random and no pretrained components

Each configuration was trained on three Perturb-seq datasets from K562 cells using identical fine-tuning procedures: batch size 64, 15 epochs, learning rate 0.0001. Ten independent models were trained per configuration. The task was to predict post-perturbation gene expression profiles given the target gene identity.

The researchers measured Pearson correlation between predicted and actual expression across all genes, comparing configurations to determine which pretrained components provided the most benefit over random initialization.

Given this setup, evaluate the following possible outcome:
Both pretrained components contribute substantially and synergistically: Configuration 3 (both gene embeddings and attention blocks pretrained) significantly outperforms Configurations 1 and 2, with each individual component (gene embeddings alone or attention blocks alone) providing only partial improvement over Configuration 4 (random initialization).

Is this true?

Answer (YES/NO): NO